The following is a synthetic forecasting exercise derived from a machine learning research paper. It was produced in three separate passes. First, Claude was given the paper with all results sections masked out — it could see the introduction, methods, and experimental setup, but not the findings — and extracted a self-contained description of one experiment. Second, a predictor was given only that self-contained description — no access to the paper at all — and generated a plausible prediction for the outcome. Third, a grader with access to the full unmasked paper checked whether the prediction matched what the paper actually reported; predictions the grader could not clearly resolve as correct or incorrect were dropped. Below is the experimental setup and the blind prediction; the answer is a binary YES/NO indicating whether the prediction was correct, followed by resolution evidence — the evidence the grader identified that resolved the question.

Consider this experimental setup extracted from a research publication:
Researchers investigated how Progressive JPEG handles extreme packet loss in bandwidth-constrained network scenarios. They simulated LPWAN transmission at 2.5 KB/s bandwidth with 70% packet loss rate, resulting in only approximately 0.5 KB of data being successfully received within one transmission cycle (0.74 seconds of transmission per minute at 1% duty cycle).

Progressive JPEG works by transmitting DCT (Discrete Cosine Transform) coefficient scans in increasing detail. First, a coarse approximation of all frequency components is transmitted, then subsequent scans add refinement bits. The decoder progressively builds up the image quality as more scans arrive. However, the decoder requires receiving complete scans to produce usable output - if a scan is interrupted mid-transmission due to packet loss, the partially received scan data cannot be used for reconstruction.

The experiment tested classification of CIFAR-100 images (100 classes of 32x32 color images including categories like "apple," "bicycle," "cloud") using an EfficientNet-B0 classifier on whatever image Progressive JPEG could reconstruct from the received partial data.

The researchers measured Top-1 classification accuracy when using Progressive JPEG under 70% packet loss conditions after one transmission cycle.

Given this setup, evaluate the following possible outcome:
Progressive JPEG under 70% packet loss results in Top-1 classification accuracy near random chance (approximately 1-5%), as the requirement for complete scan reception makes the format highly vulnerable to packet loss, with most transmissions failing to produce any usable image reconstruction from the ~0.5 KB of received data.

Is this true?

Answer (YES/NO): NO